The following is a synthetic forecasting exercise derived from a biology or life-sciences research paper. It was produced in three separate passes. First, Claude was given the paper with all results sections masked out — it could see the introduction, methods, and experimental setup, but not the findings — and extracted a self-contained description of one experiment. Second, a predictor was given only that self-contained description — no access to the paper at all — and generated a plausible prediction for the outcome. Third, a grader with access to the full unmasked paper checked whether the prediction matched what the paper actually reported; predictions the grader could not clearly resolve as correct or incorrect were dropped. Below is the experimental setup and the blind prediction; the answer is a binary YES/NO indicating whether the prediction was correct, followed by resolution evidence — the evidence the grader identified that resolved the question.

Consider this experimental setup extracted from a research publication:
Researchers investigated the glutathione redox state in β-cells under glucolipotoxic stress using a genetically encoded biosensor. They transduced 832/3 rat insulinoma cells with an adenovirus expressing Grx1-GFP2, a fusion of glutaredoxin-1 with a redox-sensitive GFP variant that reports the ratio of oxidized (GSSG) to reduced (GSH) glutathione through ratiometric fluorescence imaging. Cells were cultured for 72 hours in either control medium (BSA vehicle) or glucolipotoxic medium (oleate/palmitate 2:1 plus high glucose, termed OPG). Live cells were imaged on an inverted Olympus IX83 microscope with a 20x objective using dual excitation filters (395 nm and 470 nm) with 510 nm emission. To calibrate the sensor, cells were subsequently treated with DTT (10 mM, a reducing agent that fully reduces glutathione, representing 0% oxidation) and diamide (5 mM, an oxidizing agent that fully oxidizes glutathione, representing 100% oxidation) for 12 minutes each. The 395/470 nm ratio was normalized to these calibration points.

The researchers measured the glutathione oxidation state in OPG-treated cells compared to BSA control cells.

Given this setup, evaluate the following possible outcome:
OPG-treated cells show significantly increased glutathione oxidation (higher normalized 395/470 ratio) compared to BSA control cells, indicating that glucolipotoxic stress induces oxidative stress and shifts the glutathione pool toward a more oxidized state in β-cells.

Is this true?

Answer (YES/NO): NO